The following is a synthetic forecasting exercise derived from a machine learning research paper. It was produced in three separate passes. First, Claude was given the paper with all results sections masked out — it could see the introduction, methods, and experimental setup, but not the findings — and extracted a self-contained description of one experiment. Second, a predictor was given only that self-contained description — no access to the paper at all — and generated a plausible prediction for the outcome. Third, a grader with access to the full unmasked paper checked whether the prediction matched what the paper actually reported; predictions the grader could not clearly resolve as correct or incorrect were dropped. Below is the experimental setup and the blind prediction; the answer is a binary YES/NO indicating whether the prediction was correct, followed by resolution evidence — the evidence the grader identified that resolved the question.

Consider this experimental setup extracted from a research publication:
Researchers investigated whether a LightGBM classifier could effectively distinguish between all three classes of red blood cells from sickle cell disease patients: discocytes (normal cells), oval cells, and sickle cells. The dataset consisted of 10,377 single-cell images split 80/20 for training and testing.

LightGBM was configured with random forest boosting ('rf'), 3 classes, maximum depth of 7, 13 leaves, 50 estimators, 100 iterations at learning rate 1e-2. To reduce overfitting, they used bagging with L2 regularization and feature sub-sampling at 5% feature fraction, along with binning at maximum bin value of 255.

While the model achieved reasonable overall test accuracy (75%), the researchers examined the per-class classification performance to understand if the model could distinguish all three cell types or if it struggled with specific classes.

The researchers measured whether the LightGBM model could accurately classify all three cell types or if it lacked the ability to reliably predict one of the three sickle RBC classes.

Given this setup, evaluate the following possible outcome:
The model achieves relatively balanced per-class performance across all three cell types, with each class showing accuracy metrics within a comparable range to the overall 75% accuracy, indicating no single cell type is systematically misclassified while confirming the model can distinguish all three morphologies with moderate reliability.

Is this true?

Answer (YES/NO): NO